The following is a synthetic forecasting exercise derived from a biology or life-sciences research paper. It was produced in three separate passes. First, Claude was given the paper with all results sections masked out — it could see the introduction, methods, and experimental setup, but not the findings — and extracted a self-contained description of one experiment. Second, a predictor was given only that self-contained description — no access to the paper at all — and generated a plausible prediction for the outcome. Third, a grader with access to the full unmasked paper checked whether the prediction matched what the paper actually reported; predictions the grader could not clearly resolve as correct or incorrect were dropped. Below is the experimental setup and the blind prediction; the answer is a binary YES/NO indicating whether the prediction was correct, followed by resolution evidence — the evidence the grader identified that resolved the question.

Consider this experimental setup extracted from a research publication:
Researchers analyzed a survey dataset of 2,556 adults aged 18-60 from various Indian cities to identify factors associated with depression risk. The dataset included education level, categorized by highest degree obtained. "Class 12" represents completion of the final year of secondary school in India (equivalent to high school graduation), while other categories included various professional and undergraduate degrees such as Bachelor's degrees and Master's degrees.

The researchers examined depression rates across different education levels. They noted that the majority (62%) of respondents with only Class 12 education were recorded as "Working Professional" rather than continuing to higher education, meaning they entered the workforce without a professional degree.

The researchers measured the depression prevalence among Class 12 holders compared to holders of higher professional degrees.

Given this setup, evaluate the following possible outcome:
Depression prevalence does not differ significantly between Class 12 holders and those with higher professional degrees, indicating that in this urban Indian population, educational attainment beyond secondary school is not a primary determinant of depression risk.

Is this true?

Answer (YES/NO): NO